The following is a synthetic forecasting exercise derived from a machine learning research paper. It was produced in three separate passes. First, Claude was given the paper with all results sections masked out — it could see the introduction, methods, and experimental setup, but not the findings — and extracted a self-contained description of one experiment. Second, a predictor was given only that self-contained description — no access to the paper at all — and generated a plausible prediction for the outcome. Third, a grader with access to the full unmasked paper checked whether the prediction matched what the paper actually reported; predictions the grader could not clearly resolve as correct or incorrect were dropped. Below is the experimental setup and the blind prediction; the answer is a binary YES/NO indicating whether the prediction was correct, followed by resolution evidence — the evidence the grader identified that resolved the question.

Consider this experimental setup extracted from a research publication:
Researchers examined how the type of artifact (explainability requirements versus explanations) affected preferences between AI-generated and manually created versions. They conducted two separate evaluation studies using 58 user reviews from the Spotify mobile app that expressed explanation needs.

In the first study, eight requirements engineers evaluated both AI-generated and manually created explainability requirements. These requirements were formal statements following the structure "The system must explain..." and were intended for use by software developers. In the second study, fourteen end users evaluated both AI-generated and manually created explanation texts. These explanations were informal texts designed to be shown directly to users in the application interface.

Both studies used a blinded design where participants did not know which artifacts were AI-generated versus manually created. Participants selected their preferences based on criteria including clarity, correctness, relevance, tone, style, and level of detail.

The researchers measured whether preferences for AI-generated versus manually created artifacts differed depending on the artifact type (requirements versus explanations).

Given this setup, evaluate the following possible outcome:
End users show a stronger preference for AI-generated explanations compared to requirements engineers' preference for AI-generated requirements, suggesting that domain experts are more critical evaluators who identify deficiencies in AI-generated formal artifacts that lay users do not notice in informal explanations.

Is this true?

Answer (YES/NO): YES